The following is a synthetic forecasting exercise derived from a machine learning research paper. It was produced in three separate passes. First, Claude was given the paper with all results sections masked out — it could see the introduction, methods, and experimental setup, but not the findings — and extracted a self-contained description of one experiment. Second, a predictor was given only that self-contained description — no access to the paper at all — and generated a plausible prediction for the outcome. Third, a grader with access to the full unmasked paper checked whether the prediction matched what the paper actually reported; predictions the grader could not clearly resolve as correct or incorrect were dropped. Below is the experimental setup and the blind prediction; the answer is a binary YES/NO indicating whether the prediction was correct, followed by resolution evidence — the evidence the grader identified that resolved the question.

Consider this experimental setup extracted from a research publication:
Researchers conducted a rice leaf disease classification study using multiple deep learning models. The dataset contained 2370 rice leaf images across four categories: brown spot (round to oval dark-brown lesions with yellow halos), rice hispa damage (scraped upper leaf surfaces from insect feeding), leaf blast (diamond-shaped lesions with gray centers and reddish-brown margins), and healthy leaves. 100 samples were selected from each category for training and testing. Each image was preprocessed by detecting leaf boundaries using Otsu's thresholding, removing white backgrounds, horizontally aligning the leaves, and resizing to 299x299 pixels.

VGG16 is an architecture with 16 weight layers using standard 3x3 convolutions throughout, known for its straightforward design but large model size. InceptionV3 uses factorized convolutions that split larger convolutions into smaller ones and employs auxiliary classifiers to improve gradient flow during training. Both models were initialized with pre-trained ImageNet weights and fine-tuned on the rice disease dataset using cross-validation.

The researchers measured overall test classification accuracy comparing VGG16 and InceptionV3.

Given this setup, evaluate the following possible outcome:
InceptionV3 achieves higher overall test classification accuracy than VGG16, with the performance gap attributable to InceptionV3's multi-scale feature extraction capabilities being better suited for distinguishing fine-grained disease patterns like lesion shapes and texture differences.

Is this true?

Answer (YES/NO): YES